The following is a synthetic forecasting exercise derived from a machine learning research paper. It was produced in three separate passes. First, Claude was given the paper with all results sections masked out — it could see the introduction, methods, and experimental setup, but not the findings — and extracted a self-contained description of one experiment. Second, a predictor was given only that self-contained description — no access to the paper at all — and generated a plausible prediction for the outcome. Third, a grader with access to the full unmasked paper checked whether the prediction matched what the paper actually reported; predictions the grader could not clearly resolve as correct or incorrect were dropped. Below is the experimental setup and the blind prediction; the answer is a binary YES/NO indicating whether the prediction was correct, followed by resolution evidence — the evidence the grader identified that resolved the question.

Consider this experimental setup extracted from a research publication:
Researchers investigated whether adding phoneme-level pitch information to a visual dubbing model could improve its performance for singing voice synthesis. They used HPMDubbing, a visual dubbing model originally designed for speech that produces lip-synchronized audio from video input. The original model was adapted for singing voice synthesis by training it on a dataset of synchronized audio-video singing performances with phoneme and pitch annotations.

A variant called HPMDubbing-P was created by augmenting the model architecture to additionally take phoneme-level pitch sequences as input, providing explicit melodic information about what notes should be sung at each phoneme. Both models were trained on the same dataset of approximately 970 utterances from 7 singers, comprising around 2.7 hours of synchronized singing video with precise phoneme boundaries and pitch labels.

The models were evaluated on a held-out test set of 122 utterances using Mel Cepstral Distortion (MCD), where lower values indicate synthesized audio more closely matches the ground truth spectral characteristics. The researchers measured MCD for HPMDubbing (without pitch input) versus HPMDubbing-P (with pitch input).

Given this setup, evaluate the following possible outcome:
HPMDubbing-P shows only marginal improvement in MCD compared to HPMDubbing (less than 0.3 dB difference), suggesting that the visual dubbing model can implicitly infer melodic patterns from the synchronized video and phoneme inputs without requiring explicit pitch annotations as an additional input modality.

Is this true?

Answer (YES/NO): NO